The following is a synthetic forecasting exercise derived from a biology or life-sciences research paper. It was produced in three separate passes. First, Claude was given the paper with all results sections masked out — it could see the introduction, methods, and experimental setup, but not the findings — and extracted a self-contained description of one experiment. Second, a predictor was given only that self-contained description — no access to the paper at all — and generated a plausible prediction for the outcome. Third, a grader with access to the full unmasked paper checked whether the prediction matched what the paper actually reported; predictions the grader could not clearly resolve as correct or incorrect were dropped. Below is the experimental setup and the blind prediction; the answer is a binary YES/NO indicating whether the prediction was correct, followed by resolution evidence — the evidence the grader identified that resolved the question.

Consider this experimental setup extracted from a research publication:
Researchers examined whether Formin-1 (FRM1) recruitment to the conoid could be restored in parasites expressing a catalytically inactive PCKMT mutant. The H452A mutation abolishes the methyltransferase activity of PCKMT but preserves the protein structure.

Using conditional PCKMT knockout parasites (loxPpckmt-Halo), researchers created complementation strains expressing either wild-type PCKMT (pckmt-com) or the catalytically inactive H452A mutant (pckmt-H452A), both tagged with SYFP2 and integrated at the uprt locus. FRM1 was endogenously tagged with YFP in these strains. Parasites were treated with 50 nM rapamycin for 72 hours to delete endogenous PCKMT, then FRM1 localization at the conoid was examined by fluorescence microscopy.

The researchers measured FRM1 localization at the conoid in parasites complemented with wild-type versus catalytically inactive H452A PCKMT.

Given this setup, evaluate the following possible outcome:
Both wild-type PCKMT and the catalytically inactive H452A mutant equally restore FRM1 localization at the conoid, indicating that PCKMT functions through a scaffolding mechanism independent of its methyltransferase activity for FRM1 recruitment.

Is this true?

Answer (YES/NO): NO